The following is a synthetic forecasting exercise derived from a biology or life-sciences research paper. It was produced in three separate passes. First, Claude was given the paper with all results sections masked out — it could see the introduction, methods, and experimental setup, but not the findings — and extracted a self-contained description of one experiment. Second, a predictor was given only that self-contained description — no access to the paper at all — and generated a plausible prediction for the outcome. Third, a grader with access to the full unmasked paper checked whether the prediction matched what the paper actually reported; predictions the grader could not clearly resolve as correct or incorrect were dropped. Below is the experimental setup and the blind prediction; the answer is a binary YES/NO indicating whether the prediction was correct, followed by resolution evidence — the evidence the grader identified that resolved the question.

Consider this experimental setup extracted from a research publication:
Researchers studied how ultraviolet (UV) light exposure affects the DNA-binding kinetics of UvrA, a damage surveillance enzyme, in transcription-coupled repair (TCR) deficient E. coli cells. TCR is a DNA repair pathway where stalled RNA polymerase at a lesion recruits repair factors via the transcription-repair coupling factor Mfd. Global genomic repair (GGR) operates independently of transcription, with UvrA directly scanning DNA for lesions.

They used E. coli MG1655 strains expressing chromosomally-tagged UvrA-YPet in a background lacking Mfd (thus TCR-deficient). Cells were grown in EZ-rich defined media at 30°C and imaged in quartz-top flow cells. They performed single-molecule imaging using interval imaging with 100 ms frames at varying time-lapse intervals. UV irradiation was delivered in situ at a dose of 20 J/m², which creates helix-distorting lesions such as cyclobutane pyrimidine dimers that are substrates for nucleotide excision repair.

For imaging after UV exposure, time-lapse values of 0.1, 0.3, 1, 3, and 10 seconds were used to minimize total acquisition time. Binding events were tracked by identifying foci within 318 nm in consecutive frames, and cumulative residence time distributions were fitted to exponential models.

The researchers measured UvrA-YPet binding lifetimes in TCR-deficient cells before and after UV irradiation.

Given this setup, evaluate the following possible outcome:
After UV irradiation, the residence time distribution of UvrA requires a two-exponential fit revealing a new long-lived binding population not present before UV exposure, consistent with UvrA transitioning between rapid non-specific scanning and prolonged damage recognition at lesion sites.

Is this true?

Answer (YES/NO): NO